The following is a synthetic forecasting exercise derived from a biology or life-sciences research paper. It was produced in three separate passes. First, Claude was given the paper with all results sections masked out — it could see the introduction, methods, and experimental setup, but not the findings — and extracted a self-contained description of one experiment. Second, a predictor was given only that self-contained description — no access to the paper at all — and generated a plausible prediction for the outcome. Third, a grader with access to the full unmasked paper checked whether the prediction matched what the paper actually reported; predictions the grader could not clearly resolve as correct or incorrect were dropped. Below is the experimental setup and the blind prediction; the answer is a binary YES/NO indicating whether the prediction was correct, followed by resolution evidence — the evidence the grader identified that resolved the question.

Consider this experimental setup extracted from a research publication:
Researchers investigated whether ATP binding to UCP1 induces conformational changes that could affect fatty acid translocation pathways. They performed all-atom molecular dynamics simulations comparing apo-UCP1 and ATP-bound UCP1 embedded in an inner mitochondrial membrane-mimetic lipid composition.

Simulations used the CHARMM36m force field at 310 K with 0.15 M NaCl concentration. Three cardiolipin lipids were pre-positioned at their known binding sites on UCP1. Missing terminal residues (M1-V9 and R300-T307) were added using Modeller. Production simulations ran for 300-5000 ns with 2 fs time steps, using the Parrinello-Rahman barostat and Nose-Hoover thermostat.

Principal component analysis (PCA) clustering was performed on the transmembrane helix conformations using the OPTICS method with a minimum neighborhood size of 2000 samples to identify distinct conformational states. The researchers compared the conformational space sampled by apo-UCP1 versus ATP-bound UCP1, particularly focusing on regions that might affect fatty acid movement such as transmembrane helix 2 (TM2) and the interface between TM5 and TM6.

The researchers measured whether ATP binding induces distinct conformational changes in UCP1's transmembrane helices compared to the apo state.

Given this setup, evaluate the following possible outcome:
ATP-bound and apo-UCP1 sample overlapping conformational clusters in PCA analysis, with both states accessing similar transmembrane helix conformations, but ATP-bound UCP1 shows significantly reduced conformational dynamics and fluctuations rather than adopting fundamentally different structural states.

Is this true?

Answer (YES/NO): NO